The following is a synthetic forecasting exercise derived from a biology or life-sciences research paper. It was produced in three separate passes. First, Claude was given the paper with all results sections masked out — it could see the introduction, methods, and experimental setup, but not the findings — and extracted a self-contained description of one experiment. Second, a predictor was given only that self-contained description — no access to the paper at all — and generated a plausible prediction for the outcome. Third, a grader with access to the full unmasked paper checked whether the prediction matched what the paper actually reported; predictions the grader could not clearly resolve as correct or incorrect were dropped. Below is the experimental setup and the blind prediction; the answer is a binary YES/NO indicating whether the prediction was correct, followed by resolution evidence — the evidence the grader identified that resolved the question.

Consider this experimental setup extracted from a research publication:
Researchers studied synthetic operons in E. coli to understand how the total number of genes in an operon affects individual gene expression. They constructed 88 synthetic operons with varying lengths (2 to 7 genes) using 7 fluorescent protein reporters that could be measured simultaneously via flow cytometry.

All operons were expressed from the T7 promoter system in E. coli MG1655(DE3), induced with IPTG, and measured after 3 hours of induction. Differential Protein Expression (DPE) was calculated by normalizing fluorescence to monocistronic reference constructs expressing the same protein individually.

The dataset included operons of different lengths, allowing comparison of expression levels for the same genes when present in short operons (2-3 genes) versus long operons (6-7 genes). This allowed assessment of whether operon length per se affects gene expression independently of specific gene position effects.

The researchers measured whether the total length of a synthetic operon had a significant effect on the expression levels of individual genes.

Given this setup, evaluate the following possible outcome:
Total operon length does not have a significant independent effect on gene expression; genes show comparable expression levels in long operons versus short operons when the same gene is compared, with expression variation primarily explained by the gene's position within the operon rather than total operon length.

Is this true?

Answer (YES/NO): NO